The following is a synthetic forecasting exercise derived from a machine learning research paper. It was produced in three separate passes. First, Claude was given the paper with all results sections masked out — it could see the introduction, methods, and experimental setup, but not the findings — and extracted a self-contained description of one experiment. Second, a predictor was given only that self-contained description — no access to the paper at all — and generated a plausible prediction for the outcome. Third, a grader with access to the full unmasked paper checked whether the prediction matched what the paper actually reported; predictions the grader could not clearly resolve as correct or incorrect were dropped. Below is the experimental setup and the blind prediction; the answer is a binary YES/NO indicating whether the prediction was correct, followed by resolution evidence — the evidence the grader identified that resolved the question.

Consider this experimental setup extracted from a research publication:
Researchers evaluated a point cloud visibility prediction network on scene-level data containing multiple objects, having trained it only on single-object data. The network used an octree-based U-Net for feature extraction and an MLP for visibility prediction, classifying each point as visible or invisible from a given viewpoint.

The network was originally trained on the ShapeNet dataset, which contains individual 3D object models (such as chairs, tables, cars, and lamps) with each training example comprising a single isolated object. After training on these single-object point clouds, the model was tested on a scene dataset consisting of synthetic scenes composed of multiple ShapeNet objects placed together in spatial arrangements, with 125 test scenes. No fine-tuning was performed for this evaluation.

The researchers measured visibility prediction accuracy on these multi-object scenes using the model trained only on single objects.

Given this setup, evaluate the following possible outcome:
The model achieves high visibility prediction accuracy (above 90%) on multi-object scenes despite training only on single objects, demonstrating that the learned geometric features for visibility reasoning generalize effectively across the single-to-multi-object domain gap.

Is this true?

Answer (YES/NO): YES